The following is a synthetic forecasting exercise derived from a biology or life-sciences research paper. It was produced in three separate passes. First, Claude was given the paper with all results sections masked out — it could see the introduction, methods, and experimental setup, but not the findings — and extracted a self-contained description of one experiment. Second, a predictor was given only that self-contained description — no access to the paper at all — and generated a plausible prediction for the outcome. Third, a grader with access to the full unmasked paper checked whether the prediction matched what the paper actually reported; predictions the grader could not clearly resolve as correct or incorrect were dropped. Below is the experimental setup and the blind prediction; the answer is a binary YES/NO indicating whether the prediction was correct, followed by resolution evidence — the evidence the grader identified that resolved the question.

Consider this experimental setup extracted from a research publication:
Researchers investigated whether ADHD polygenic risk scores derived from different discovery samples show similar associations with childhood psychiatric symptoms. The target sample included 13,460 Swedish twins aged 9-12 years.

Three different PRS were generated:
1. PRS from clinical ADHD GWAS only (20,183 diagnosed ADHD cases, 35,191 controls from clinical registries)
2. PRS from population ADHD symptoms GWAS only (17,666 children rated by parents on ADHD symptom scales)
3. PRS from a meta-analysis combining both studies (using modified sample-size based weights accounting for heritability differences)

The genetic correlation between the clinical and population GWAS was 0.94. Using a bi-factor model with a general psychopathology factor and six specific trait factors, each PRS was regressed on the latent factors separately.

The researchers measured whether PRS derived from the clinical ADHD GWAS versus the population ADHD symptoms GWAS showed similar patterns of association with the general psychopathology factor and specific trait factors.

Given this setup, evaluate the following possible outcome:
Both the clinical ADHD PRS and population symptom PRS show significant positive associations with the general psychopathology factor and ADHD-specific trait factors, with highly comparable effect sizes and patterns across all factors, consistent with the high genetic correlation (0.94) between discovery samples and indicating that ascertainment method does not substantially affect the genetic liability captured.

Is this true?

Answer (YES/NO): NO